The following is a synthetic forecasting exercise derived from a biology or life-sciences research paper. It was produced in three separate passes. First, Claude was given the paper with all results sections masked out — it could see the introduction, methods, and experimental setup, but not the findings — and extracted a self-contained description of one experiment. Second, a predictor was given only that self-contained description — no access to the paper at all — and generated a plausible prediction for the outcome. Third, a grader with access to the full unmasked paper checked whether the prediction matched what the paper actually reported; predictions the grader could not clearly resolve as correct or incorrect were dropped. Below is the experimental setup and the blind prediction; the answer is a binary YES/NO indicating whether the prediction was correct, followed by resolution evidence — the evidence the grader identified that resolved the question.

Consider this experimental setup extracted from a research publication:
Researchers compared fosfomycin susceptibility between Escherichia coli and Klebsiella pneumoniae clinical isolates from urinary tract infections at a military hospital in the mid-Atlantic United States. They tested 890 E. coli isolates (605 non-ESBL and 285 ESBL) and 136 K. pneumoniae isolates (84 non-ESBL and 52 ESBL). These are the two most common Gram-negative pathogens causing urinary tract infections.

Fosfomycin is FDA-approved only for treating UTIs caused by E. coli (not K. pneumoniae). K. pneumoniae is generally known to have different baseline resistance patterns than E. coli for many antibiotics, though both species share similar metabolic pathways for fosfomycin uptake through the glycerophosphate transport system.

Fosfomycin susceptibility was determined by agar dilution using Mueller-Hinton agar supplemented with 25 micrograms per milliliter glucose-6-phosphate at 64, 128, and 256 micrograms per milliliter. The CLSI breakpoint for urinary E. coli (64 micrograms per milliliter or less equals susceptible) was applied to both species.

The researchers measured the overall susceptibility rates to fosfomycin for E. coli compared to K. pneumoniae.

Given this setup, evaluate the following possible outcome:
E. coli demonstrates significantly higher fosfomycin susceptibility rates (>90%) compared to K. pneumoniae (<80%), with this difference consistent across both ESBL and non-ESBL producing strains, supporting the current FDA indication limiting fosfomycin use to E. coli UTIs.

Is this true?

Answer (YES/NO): YES